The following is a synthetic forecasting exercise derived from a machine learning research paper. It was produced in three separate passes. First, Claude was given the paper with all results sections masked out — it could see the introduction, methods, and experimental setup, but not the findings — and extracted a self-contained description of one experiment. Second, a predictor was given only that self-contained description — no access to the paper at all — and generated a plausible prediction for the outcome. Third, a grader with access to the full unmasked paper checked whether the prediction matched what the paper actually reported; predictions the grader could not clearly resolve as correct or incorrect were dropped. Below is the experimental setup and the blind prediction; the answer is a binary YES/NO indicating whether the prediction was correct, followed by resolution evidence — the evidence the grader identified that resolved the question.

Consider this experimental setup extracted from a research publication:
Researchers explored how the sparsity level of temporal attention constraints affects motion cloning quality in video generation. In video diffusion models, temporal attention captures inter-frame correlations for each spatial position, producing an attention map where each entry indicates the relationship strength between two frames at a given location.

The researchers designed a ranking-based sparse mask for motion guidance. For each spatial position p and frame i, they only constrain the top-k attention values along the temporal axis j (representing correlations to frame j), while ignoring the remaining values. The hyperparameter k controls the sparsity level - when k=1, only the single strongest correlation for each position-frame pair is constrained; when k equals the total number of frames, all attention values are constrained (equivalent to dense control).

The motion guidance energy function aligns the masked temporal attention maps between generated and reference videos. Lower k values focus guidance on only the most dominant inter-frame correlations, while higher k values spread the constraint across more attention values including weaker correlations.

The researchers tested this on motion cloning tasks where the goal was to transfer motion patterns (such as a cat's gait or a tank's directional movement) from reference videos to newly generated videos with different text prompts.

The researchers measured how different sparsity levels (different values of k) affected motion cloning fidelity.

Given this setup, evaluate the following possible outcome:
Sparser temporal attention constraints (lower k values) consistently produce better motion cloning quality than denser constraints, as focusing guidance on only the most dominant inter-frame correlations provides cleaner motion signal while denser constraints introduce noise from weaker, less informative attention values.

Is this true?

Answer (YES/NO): YES